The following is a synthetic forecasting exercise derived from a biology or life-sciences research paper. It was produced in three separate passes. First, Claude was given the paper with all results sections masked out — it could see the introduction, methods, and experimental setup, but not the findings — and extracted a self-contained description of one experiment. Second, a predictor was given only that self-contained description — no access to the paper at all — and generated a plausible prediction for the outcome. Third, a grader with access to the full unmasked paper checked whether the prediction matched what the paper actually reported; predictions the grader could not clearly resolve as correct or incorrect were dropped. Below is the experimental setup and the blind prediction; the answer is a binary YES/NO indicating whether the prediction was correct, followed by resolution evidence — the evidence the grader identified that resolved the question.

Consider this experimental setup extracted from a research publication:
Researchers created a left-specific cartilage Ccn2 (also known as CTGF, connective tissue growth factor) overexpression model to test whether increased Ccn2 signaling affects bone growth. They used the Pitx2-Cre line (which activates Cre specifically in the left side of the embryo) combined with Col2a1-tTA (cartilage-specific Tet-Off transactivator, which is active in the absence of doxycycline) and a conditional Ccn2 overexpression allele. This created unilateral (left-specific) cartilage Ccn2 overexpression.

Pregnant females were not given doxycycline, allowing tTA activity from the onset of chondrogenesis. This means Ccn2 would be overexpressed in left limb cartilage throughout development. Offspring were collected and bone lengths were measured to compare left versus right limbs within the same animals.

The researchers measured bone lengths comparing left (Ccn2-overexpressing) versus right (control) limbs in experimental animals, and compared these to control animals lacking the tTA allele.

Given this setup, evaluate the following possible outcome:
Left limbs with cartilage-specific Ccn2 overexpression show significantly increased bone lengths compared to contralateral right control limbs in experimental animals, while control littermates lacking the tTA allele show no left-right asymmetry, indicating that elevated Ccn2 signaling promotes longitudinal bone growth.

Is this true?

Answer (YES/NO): NO